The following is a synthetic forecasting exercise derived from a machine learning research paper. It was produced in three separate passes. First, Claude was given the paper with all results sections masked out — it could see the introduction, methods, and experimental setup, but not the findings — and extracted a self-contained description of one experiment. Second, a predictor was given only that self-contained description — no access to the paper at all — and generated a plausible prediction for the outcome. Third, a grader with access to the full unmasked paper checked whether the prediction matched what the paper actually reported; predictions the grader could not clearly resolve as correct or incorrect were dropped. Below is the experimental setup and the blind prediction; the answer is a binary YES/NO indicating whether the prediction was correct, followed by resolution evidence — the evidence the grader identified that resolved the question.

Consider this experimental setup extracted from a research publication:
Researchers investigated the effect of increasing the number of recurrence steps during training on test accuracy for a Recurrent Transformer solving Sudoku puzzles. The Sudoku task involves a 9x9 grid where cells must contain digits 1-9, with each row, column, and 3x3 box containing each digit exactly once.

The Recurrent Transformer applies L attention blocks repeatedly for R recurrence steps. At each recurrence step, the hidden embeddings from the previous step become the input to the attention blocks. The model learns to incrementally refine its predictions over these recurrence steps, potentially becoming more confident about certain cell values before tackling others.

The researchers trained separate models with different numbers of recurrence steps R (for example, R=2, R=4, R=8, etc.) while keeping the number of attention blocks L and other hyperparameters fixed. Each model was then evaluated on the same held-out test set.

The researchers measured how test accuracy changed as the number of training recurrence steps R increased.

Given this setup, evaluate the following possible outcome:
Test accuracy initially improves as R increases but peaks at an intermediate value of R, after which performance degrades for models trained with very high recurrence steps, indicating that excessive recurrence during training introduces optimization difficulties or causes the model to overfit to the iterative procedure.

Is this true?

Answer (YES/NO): NO